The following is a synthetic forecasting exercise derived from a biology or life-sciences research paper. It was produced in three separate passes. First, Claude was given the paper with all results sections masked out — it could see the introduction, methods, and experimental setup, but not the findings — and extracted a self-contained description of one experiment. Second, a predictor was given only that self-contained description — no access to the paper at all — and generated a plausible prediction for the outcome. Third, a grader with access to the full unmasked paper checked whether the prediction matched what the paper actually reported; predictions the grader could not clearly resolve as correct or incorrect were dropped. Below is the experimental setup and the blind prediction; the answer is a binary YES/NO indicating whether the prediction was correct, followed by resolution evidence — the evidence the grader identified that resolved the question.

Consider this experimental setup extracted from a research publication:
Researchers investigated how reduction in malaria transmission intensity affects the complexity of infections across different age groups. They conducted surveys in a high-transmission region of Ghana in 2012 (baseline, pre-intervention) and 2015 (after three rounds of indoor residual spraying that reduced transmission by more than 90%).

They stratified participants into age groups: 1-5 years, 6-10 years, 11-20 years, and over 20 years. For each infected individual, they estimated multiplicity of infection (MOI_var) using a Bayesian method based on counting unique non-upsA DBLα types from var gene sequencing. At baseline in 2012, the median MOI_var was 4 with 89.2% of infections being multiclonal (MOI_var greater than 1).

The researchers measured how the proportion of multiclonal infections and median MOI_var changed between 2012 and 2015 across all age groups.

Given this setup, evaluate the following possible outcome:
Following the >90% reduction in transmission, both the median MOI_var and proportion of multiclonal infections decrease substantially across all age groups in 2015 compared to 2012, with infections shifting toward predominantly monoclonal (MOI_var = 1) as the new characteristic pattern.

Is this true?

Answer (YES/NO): NO